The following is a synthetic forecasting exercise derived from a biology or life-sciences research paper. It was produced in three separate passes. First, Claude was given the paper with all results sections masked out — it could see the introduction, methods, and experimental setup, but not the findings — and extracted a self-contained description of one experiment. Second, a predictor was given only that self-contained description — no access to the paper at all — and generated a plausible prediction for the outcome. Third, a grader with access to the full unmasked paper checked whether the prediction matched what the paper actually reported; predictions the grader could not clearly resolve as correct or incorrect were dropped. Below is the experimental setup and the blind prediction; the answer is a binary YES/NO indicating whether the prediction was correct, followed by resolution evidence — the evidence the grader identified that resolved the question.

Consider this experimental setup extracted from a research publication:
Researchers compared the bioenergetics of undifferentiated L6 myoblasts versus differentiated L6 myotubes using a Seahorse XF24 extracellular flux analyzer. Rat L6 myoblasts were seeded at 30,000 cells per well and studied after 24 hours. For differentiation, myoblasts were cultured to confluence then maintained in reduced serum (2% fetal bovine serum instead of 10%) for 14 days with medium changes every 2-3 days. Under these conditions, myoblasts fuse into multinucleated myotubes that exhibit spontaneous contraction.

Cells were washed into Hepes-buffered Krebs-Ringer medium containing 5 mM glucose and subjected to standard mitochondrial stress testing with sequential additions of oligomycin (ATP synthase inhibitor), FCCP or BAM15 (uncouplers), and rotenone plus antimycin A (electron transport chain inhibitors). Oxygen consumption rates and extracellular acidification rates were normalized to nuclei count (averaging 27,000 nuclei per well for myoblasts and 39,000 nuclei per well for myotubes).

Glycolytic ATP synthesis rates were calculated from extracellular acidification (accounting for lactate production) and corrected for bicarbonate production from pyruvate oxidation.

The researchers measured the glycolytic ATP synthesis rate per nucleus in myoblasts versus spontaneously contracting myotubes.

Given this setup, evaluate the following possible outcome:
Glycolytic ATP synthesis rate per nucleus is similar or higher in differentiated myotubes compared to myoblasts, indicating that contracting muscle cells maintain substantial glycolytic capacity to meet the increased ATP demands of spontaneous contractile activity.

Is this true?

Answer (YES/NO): YES